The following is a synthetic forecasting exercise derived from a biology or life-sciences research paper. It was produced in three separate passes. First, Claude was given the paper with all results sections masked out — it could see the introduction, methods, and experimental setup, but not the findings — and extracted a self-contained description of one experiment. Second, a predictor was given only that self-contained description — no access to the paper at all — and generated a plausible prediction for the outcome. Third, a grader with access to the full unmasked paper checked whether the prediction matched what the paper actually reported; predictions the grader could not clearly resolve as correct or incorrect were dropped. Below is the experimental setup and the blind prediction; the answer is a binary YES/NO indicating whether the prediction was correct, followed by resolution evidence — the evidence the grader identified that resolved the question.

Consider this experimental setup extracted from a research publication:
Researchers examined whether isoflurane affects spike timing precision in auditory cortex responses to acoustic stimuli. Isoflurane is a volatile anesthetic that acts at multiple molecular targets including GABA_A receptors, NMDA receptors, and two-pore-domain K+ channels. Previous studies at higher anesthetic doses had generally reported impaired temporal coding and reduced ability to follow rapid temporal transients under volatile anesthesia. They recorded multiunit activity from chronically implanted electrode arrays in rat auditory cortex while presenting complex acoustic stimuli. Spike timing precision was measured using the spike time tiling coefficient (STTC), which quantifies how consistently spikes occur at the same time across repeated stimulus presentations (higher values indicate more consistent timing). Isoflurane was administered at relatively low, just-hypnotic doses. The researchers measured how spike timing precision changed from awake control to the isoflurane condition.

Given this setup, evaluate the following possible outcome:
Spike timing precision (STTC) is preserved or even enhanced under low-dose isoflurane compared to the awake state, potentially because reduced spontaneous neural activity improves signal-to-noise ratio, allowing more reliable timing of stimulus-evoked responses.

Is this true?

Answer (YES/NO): NO